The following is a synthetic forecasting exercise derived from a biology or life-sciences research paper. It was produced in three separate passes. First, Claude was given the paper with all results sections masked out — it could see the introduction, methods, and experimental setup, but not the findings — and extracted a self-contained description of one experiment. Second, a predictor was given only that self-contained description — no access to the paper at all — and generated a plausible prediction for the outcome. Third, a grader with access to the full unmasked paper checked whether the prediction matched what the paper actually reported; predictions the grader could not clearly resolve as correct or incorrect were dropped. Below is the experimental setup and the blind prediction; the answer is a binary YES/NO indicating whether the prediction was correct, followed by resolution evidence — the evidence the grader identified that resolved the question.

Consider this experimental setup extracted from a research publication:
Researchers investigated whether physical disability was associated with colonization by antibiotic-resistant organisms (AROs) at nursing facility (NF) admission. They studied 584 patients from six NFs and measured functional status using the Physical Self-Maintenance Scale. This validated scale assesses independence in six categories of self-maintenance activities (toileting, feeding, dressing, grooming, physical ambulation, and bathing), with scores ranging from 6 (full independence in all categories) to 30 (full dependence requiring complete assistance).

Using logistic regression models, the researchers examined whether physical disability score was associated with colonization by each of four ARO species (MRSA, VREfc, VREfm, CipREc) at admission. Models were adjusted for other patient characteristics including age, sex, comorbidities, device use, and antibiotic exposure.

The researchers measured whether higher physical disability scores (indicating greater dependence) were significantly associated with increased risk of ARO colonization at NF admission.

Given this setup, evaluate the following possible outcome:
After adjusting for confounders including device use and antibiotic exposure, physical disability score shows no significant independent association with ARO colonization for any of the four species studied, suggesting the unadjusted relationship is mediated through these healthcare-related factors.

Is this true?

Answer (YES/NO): NO